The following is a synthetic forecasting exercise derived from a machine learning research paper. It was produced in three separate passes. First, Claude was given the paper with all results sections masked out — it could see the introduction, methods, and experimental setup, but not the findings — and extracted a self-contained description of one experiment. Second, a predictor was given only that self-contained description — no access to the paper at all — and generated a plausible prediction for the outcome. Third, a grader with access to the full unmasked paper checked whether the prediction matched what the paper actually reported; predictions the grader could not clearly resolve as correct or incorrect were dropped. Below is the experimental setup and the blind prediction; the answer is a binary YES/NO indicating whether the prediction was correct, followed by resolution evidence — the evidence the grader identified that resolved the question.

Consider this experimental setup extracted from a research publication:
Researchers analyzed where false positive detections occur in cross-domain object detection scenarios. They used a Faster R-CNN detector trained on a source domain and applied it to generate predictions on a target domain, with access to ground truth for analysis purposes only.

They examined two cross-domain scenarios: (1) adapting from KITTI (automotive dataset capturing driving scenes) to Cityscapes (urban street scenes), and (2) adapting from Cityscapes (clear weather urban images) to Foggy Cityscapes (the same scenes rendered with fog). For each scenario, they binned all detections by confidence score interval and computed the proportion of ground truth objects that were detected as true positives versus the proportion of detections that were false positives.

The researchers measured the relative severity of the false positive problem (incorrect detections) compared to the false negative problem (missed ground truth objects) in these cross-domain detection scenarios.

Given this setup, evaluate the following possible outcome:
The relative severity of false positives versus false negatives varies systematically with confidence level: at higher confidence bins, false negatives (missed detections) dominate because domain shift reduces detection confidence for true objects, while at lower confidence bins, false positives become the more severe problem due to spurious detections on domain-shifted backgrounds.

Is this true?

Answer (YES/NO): NO